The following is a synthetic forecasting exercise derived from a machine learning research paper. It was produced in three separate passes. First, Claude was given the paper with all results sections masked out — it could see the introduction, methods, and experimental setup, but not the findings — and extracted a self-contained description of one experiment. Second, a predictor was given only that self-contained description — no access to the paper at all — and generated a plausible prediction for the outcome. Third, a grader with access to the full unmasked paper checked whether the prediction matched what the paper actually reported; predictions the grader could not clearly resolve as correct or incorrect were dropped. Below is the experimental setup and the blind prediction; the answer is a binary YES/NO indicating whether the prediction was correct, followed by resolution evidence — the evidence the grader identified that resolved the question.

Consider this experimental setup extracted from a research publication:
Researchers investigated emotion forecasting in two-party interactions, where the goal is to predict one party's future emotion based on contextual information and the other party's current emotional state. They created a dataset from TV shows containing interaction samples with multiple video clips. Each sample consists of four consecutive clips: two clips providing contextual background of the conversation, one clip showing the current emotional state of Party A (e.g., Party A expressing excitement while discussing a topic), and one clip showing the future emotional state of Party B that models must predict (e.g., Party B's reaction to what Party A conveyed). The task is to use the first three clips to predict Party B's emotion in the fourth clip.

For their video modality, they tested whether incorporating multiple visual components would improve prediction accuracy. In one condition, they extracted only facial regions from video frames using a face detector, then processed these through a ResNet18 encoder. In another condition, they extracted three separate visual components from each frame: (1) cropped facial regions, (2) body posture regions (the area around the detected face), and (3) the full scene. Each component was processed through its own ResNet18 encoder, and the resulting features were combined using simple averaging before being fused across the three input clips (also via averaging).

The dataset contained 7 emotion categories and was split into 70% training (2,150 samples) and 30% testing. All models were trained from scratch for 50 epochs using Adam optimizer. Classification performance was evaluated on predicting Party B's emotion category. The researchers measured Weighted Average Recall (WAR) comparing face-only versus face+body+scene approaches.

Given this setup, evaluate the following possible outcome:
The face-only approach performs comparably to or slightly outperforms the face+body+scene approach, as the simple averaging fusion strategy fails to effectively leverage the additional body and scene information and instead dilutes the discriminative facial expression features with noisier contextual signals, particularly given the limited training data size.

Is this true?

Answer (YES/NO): NO